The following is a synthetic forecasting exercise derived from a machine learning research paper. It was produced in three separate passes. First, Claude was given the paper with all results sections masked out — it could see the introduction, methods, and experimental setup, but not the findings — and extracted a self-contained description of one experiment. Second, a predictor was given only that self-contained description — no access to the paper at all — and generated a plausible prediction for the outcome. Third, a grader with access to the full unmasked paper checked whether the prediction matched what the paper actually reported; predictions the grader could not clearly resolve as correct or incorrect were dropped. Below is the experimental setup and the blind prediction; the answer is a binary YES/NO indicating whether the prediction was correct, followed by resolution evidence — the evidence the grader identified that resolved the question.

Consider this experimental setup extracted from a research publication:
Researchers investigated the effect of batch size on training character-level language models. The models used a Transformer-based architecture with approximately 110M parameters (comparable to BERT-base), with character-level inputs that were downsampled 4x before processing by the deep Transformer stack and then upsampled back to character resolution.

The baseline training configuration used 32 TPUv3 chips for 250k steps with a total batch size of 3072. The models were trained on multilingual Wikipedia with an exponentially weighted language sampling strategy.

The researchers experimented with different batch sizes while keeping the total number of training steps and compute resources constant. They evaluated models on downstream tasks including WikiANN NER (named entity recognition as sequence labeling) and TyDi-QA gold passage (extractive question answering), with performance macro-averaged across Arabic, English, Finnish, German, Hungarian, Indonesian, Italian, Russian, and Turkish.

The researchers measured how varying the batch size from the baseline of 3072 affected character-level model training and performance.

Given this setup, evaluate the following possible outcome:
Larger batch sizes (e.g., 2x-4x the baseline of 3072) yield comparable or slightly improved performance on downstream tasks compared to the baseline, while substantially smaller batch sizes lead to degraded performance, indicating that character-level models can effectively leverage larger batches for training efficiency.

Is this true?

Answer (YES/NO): NO